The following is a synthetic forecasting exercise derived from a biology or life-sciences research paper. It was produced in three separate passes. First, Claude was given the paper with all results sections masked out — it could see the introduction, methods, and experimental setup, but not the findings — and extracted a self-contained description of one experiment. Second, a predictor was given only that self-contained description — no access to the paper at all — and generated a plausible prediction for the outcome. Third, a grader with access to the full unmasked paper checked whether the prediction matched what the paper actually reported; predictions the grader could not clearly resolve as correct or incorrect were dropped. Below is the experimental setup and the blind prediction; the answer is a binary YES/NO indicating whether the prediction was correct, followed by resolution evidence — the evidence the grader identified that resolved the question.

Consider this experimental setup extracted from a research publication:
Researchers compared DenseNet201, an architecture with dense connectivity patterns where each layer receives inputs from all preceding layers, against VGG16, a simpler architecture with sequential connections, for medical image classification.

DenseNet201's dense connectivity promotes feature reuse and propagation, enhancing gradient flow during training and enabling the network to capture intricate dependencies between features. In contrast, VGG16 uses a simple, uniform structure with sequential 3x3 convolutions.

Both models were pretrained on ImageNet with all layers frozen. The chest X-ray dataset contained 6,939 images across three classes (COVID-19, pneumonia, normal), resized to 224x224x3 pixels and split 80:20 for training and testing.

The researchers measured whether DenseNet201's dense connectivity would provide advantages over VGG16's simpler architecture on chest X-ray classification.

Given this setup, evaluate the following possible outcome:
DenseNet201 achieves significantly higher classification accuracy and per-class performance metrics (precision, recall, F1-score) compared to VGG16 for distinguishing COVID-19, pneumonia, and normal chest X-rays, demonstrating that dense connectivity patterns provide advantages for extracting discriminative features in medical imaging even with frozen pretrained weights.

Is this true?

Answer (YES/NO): NO